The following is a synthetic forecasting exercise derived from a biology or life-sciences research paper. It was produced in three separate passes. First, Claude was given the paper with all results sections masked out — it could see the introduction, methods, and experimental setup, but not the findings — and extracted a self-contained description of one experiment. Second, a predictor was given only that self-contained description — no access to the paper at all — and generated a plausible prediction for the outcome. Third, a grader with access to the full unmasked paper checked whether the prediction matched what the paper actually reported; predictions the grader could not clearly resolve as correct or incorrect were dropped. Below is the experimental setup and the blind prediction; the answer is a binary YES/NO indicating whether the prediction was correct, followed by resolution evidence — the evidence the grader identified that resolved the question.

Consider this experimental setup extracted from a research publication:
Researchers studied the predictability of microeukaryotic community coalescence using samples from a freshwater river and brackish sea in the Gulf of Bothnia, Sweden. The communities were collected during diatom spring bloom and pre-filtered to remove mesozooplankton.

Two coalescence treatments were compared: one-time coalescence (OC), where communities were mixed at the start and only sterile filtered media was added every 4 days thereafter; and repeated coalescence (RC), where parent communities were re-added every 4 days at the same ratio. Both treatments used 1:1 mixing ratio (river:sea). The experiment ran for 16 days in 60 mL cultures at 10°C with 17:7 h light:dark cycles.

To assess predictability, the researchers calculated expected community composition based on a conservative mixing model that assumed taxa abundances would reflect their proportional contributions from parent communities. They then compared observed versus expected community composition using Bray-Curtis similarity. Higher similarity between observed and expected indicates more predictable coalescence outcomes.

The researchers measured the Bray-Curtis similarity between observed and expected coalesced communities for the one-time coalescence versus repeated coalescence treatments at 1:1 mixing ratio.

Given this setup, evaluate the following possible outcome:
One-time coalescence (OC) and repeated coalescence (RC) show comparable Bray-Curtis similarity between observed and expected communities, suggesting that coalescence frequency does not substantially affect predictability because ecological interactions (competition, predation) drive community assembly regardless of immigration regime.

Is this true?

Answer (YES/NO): NO